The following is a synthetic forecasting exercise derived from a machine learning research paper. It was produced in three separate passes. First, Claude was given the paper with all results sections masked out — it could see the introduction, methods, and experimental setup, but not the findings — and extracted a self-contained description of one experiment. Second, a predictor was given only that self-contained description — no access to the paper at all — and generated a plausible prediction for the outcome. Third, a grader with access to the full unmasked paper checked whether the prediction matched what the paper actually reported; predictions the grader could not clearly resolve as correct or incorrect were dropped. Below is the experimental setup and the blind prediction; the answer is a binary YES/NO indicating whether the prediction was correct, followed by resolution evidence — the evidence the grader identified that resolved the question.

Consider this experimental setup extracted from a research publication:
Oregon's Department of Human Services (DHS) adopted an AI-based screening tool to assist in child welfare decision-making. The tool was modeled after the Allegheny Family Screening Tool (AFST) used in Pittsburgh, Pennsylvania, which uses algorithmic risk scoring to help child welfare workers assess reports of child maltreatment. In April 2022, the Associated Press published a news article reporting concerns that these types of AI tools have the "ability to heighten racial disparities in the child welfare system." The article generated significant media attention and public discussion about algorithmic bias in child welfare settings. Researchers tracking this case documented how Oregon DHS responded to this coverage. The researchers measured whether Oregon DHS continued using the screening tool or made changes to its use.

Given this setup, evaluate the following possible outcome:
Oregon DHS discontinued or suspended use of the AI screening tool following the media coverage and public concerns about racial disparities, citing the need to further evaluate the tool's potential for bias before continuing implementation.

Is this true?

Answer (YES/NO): NO